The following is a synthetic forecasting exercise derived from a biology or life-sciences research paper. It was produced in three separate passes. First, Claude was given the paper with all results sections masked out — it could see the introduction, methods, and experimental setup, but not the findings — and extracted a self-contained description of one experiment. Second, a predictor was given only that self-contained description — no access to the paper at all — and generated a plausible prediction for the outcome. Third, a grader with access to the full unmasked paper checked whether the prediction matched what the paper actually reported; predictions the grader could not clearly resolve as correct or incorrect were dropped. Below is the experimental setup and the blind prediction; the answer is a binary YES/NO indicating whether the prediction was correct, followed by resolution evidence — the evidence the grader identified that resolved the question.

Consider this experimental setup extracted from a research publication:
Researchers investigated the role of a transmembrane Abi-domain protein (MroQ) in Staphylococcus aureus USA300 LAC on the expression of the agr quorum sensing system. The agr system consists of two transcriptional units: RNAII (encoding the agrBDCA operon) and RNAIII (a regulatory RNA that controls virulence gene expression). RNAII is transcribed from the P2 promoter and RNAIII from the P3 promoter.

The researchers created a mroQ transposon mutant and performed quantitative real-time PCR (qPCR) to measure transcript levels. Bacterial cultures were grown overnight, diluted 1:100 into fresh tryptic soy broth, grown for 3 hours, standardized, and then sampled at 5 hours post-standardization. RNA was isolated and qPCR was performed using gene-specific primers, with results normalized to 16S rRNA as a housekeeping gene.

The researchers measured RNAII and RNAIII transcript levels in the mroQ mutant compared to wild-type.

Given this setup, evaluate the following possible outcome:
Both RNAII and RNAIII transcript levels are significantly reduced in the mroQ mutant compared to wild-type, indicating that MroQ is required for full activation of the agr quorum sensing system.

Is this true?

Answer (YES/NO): YES